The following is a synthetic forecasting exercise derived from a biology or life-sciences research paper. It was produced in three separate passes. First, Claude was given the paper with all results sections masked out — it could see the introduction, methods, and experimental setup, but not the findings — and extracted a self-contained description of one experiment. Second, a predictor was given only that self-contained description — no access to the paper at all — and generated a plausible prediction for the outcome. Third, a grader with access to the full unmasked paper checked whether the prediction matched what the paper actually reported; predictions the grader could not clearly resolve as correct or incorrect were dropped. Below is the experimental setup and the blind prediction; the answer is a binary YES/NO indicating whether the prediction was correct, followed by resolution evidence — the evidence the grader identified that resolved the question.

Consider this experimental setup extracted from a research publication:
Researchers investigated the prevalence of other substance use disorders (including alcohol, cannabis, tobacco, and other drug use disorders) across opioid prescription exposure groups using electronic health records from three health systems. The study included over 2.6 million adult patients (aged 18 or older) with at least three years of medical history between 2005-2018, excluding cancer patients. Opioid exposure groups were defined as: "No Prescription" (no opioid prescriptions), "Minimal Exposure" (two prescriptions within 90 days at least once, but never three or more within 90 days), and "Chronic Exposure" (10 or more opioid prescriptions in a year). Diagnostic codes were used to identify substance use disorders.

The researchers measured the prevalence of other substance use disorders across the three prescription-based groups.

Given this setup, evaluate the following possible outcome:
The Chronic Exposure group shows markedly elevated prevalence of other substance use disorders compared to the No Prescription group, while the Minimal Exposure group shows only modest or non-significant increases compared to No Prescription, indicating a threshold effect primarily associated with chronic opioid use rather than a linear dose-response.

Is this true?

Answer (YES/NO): NO